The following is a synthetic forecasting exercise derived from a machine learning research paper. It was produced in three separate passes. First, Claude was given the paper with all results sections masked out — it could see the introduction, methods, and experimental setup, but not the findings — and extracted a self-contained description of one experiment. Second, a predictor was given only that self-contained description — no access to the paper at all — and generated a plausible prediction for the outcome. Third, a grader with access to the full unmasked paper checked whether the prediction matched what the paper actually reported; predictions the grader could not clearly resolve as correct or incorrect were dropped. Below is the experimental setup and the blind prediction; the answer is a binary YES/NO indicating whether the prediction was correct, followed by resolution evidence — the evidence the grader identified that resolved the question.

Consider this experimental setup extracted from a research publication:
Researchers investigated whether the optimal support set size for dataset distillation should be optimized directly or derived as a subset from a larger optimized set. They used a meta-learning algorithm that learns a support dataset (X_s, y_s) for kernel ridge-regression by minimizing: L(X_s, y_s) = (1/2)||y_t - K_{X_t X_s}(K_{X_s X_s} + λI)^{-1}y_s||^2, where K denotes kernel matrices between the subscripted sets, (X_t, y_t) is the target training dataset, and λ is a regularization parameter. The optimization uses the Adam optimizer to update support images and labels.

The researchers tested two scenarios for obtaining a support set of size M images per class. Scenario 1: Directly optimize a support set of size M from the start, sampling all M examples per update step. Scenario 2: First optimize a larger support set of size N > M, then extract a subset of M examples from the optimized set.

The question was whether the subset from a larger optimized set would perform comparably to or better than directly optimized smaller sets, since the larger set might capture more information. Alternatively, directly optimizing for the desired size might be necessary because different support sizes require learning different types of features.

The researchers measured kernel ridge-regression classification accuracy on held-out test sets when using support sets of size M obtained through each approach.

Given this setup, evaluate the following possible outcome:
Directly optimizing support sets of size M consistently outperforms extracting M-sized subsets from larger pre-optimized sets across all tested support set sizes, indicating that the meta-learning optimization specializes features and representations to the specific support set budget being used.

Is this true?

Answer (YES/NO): YES